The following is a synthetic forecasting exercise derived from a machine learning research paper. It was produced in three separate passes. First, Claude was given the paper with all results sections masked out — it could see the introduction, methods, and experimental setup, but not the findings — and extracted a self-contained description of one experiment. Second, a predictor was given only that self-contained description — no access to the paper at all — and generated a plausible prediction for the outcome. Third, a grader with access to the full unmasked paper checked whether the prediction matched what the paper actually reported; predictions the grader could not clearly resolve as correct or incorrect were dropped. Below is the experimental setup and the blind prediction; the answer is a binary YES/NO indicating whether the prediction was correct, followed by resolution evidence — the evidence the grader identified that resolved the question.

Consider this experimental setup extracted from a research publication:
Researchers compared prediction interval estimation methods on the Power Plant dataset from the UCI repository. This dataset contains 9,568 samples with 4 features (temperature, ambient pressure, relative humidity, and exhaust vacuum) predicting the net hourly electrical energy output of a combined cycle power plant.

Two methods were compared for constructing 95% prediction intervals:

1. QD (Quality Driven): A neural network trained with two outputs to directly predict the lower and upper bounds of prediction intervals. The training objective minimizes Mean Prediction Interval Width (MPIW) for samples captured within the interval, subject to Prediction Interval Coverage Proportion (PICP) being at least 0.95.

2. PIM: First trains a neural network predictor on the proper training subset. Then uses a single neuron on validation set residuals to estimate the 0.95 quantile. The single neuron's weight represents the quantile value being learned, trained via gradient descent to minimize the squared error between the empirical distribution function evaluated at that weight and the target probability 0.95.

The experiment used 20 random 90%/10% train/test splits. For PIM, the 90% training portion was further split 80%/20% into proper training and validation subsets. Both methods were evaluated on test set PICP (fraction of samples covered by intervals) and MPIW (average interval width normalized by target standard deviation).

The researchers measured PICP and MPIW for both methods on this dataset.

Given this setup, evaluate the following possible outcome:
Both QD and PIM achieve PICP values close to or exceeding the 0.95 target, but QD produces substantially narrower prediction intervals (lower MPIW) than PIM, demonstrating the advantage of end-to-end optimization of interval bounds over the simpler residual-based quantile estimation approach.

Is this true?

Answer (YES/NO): NO